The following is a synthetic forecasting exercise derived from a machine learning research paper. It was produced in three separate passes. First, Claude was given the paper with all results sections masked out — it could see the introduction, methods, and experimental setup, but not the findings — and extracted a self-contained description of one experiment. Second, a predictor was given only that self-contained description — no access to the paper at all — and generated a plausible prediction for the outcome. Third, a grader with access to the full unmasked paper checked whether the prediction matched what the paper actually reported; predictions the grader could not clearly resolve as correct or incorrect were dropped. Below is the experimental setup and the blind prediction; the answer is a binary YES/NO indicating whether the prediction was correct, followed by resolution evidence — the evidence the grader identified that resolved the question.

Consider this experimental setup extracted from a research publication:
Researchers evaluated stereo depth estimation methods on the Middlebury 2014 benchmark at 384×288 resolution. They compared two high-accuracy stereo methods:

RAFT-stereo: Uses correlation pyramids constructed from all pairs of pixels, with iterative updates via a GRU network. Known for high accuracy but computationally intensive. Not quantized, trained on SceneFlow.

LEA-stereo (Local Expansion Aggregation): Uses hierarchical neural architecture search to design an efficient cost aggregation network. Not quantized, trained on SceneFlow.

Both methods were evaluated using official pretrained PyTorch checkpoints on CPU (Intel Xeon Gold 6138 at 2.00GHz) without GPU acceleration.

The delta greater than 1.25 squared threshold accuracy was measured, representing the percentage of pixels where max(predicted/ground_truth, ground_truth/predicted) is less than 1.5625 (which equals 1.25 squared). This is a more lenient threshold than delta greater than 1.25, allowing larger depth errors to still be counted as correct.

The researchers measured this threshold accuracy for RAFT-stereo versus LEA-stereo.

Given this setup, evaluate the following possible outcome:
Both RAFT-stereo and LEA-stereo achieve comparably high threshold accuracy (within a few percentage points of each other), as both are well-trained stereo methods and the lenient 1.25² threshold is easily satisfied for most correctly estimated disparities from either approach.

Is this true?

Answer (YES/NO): YES